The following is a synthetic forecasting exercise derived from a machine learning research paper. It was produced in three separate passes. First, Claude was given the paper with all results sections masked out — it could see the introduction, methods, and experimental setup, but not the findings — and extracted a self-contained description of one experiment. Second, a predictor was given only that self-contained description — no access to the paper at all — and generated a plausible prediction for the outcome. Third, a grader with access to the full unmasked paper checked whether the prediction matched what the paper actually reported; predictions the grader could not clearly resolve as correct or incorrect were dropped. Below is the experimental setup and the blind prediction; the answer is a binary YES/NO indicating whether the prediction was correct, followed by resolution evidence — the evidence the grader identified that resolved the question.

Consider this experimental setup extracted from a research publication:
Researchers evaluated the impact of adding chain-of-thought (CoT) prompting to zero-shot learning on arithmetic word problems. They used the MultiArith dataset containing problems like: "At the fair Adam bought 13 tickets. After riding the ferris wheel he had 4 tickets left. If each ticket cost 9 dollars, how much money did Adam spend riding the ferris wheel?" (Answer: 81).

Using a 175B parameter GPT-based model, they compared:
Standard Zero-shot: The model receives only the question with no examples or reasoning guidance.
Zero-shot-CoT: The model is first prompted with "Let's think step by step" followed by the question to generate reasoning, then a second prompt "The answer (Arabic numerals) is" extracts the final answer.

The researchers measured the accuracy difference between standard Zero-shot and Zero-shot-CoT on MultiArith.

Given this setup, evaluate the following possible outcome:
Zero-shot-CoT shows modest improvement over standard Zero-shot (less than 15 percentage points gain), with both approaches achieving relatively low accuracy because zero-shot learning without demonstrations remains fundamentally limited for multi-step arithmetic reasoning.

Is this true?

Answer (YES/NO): NO